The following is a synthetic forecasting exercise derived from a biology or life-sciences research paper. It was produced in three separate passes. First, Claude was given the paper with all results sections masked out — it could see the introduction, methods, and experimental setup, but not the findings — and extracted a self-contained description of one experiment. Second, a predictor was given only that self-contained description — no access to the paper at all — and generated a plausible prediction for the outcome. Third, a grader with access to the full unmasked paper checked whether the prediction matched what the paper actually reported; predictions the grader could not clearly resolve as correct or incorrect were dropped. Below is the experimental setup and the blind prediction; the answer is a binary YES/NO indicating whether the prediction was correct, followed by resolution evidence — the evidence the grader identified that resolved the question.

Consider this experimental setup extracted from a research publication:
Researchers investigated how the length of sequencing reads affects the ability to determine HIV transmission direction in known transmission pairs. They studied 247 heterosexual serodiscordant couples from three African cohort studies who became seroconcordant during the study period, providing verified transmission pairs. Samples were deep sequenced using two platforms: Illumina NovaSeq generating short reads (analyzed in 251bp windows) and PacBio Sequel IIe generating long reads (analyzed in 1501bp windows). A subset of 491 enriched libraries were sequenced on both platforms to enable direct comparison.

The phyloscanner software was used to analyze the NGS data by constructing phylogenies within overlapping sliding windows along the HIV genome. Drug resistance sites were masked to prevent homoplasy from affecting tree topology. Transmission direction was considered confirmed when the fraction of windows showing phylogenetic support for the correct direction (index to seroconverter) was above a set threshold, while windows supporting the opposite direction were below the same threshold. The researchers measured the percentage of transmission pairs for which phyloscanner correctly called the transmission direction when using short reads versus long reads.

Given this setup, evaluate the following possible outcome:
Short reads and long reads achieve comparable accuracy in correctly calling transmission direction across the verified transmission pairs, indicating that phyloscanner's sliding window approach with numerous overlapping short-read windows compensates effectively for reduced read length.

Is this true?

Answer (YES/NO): NO